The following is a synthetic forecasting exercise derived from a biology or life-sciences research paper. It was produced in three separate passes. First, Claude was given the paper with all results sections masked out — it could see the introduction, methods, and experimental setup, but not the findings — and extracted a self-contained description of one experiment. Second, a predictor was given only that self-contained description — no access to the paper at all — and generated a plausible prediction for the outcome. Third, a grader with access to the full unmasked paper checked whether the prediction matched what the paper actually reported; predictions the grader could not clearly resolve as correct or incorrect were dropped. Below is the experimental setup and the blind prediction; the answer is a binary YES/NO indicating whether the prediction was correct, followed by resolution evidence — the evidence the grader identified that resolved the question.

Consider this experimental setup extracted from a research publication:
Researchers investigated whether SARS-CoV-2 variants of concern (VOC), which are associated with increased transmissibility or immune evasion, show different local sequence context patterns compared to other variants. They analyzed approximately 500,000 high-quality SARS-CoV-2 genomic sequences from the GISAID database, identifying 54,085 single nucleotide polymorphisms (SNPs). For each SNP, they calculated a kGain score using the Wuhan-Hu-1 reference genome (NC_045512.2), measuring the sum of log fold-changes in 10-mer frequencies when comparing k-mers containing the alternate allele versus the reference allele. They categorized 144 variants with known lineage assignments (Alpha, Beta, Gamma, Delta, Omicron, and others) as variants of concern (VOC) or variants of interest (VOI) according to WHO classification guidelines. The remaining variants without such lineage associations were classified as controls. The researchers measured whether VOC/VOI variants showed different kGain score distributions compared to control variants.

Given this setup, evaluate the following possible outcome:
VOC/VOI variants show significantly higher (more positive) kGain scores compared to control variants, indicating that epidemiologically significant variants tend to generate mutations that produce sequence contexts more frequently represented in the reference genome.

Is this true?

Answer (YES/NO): YES